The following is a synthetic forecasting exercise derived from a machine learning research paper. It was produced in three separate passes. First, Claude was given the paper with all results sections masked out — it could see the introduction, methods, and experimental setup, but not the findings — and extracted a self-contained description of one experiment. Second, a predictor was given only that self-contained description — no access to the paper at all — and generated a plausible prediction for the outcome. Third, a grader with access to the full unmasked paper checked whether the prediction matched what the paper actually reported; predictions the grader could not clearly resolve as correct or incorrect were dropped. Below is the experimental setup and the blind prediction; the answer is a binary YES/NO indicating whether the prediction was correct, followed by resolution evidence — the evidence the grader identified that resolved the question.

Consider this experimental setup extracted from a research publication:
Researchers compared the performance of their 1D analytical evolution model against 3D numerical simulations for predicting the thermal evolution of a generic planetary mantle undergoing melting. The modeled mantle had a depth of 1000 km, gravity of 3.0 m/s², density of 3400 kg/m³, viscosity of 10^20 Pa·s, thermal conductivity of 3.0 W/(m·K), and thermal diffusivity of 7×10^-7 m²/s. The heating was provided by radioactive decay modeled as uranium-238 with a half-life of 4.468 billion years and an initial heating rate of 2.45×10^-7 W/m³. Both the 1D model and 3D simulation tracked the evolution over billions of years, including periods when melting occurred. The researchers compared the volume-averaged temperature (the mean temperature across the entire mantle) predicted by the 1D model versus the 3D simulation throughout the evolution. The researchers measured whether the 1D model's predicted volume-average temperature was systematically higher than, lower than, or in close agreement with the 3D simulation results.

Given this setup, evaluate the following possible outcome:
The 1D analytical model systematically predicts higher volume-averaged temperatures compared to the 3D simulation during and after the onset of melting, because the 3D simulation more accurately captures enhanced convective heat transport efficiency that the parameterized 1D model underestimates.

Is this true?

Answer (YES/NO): NO